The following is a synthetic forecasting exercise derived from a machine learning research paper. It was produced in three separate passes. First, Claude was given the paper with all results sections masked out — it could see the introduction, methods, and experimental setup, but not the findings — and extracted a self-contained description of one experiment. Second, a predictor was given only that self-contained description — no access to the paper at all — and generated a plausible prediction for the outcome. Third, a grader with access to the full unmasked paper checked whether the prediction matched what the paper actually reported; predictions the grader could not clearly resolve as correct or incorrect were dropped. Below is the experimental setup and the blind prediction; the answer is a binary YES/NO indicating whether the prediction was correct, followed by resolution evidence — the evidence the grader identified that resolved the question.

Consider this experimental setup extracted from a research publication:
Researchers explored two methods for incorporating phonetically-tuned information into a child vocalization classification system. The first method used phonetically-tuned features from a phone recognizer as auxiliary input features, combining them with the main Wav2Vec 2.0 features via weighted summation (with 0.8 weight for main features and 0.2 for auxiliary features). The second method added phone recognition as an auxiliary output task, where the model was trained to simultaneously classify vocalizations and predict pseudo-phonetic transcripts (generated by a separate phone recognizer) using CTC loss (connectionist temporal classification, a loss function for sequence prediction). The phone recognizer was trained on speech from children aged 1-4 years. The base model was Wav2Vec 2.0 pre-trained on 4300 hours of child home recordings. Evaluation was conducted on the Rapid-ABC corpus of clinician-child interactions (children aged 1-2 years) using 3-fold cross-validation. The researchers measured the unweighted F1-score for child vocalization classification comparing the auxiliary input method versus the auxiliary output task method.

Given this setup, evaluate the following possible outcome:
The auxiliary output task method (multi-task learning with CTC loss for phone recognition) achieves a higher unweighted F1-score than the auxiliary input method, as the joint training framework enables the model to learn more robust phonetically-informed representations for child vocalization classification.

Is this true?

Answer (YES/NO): YES